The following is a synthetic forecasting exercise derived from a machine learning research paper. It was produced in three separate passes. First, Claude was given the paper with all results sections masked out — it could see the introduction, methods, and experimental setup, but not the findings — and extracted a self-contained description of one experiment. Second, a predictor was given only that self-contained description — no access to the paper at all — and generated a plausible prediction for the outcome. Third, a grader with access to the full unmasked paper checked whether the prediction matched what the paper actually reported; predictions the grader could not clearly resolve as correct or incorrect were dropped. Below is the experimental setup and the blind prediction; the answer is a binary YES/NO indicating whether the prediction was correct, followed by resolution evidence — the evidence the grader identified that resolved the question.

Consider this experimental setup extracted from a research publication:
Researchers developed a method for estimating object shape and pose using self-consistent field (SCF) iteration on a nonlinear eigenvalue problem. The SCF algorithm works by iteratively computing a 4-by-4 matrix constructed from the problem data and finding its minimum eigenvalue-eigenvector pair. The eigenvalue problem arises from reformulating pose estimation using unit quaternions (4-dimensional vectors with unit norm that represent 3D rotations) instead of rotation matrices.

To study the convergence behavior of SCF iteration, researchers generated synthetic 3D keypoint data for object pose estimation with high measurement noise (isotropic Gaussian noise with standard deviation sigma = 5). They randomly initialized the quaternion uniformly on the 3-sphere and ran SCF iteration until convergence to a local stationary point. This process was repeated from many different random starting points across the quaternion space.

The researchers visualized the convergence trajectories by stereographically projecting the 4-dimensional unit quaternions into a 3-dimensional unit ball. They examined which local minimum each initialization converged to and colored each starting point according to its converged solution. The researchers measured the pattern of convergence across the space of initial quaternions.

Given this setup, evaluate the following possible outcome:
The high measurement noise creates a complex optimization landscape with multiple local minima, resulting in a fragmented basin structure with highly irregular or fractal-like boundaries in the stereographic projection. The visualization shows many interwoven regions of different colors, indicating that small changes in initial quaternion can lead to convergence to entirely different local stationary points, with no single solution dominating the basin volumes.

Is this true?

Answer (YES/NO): NO